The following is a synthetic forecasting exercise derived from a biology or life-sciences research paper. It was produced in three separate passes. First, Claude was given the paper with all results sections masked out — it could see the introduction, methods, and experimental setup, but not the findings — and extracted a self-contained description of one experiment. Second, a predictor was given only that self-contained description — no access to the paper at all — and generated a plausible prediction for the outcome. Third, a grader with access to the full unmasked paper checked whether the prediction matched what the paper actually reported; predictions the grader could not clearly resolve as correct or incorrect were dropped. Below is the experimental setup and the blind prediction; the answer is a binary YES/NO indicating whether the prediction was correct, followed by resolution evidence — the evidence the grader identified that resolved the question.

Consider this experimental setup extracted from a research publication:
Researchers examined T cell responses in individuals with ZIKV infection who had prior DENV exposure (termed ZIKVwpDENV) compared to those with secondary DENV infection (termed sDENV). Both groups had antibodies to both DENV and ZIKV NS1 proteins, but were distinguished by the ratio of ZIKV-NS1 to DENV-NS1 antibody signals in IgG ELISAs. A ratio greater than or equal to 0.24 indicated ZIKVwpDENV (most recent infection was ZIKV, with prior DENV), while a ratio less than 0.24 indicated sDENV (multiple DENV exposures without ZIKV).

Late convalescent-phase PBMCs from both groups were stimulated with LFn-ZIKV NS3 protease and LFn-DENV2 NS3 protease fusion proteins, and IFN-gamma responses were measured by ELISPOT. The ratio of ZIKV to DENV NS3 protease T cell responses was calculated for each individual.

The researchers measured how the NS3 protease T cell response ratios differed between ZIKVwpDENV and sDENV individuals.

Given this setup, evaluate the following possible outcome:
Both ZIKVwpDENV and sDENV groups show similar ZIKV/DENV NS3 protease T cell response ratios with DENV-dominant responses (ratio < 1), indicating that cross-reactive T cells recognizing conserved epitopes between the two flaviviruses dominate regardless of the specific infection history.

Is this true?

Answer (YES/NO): NO